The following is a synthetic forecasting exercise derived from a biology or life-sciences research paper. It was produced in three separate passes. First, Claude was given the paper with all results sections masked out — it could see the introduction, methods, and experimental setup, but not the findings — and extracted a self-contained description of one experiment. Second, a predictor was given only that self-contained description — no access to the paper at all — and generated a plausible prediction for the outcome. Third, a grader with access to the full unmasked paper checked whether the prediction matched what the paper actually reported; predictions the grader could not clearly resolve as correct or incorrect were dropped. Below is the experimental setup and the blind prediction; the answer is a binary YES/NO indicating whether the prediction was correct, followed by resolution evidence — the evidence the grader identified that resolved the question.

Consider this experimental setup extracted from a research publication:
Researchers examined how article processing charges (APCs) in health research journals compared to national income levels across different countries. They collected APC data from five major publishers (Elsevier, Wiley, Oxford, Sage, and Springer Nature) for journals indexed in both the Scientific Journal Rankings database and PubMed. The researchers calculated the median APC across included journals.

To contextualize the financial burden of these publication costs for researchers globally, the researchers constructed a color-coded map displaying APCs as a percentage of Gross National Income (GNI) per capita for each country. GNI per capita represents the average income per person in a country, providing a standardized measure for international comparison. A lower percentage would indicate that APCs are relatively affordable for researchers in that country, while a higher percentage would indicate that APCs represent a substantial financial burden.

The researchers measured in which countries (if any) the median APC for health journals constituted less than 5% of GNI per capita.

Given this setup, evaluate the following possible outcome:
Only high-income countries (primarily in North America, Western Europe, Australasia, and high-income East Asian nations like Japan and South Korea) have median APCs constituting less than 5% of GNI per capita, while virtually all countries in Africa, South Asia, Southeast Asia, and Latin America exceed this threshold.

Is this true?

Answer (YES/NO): NO